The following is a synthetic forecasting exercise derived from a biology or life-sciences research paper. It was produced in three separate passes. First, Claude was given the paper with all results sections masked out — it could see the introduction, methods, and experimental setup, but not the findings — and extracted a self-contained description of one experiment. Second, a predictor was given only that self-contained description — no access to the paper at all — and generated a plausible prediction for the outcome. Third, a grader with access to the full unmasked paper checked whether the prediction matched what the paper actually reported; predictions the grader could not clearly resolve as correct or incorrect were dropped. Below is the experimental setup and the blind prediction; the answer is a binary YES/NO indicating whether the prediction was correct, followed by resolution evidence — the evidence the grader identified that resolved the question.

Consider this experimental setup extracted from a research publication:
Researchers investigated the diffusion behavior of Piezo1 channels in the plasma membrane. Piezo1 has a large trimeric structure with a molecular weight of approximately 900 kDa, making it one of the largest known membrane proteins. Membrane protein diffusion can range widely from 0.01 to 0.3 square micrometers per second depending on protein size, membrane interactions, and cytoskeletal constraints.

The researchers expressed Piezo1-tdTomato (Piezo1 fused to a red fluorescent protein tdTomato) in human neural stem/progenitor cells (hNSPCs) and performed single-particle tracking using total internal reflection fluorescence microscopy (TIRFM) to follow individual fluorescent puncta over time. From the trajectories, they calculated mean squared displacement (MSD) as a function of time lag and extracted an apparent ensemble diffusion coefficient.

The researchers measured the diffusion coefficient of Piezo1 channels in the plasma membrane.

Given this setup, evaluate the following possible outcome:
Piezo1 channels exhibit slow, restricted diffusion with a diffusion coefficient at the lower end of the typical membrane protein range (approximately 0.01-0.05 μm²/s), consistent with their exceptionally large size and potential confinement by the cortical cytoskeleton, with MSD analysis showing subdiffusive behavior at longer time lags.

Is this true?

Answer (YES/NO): NO